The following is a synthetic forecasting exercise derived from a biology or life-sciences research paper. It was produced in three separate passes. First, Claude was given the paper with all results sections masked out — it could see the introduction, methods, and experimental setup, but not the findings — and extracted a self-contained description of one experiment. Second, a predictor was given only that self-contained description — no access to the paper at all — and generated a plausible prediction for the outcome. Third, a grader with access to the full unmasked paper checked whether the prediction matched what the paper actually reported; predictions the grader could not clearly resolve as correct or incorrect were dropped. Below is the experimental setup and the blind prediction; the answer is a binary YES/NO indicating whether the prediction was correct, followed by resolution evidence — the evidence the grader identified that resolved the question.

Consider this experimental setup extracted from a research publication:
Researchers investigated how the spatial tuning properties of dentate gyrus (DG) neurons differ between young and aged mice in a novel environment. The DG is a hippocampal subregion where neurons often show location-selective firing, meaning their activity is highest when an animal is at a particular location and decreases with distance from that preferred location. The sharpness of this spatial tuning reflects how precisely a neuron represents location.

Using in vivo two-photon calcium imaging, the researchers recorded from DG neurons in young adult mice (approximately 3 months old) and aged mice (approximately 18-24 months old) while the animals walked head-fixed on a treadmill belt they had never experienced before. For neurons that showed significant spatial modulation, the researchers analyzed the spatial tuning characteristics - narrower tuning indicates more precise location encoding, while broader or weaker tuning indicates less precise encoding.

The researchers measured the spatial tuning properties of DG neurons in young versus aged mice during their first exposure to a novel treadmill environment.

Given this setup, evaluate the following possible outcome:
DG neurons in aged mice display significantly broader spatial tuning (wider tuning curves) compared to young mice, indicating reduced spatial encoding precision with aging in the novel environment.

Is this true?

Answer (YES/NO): YES